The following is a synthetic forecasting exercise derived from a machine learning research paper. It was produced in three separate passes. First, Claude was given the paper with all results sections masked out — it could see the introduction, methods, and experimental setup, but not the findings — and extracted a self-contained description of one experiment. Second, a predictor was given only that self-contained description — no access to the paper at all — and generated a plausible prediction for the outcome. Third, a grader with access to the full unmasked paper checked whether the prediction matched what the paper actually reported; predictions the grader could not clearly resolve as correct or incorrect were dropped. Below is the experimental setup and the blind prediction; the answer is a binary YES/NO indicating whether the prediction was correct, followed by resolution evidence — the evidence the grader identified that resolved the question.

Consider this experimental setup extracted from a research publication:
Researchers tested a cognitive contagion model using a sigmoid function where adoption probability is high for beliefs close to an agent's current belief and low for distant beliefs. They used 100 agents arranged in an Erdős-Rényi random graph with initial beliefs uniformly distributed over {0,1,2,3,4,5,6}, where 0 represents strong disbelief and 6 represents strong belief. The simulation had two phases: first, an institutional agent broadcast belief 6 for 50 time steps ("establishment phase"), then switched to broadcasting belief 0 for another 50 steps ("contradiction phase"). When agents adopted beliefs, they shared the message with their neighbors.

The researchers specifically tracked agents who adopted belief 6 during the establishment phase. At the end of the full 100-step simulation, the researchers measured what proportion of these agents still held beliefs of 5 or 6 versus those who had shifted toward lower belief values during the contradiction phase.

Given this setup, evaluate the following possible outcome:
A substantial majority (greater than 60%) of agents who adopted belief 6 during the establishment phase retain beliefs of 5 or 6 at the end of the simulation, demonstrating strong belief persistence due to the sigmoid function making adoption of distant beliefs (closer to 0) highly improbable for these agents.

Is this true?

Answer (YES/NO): YES